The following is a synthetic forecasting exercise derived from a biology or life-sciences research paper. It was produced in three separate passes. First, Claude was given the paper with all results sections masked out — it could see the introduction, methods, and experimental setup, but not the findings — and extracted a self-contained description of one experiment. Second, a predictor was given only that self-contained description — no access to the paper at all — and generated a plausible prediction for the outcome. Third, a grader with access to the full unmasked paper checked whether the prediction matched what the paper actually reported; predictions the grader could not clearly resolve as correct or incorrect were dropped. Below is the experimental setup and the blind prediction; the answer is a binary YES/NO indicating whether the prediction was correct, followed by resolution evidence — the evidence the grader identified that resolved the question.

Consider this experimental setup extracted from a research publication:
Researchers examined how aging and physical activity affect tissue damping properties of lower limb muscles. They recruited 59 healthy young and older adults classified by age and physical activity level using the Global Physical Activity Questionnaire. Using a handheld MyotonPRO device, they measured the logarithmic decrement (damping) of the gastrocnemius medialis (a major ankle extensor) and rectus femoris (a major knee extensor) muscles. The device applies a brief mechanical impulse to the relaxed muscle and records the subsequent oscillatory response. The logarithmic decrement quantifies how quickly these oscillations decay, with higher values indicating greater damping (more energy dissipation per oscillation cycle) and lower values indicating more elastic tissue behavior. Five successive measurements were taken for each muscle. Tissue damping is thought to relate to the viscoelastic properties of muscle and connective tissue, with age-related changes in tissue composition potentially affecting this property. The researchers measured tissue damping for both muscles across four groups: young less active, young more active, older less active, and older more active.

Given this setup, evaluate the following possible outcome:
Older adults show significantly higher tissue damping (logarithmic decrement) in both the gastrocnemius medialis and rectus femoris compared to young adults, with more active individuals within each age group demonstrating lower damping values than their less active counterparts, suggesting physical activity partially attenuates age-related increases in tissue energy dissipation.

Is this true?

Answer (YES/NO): YES